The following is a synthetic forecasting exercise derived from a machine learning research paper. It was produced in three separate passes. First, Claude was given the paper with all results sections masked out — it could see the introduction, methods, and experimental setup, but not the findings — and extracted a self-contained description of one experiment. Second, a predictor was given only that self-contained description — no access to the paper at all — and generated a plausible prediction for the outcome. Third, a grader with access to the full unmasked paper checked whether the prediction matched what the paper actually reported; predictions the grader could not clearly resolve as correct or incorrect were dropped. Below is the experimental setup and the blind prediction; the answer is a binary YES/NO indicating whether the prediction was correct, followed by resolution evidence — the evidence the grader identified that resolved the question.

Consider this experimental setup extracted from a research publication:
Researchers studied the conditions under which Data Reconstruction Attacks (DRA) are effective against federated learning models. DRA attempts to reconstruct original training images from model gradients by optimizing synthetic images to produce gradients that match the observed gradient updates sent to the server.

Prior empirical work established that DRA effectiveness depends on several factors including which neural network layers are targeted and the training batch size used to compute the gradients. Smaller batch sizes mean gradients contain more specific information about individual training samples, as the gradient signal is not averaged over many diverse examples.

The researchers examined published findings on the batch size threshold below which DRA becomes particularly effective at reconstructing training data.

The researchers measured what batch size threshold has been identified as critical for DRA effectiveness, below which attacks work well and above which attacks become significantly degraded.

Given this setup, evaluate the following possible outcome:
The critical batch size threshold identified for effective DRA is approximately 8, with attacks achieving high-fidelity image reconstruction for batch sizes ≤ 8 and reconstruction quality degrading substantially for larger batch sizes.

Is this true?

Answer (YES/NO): YES